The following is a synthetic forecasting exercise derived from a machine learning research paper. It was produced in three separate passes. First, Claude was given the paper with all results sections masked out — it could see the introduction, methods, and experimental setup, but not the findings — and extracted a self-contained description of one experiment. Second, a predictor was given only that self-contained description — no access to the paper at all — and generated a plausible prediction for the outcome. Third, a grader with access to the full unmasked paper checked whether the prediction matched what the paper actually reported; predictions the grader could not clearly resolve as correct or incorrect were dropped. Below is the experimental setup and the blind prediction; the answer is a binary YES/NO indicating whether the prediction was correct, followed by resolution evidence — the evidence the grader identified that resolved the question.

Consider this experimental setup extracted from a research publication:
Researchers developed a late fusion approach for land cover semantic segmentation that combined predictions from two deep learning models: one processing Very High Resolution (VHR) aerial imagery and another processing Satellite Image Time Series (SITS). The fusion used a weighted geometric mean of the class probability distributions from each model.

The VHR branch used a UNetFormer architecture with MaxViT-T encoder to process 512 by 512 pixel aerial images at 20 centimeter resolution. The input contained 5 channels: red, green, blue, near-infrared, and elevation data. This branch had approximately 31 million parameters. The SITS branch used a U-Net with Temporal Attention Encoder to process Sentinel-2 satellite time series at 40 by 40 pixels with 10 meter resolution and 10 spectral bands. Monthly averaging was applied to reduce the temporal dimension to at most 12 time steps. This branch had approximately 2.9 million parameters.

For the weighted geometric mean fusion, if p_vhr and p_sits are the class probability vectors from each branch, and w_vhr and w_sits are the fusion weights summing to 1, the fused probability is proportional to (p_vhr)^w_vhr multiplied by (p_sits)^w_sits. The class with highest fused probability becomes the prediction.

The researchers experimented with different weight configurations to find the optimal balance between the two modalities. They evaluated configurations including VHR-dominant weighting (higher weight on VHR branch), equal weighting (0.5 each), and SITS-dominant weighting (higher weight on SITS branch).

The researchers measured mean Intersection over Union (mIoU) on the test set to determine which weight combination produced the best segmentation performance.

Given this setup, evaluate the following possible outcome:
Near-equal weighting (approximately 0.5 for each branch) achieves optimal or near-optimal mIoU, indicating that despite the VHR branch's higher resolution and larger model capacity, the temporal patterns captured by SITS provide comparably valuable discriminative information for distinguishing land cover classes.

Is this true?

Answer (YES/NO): NO